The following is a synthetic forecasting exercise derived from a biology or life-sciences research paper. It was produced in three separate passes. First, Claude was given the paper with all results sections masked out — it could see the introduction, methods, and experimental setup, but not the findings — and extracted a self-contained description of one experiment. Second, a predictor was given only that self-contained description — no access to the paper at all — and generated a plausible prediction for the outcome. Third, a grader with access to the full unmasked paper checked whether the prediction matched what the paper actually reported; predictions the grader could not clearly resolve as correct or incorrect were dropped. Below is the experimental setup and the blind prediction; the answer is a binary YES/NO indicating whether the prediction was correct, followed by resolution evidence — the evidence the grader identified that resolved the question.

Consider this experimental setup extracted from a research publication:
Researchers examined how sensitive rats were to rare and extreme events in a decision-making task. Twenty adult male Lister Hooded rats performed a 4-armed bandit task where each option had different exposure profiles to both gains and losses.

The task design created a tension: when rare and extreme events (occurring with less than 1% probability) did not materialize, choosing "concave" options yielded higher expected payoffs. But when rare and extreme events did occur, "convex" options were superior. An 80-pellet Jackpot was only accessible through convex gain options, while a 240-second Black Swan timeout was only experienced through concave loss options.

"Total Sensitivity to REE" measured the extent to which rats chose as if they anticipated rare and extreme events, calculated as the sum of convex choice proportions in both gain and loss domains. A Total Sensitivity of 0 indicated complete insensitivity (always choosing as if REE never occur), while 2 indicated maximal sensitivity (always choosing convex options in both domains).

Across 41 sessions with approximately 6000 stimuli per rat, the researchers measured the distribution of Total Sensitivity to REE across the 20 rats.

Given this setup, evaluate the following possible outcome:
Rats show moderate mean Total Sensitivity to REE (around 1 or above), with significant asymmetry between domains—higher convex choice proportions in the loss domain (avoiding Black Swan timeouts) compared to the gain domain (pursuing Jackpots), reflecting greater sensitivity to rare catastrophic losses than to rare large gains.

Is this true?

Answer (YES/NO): YES